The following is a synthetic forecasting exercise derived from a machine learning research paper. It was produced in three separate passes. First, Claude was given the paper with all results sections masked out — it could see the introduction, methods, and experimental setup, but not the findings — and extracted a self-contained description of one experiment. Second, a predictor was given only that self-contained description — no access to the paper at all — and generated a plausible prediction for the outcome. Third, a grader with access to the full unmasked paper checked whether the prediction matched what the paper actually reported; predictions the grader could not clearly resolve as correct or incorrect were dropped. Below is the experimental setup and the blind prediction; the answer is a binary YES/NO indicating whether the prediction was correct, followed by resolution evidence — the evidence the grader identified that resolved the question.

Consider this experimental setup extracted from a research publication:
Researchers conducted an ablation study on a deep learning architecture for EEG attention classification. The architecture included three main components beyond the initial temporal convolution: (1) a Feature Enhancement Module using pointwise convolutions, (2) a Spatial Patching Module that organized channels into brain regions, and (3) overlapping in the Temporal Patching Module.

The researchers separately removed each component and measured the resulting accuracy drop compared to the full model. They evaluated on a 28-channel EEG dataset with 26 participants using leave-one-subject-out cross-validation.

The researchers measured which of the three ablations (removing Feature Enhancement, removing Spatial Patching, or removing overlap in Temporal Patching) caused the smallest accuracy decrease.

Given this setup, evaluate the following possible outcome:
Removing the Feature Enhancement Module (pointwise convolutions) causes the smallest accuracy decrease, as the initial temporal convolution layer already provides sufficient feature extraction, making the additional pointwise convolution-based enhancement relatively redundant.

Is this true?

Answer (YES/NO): NO